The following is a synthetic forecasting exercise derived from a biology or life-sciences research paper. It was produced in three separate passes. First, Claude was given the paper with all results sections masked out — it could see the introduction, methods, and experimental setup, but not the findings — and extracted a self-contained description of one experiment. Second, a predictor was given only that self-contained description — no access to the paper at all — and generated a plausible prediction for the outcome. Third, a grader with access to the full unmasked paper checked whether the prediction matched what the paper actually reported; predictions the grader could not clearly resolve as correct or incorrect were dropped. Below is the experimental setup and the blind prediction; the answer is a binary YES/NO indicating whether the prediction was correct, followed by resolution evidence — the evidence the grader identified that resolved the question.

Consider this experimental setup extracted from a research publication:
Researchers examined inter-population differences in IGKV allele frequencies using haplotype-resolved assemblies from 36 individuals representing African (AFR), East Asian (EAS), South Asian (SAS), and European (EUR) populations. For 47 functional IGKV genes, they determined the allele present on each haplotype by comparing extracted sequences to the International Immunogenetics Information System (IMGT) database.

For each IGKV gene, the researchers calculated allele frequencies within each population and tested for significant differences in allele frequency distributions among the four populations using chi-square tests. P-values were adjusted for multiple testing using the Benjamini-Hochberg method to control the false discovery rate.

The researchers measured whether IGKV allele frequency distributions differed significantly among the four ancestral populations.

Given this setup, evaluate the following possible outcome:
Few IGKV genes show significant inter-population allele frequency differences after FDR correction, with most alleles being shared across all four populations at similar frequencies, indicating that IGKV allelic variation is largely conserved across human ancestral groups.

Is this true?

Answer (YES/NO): NO